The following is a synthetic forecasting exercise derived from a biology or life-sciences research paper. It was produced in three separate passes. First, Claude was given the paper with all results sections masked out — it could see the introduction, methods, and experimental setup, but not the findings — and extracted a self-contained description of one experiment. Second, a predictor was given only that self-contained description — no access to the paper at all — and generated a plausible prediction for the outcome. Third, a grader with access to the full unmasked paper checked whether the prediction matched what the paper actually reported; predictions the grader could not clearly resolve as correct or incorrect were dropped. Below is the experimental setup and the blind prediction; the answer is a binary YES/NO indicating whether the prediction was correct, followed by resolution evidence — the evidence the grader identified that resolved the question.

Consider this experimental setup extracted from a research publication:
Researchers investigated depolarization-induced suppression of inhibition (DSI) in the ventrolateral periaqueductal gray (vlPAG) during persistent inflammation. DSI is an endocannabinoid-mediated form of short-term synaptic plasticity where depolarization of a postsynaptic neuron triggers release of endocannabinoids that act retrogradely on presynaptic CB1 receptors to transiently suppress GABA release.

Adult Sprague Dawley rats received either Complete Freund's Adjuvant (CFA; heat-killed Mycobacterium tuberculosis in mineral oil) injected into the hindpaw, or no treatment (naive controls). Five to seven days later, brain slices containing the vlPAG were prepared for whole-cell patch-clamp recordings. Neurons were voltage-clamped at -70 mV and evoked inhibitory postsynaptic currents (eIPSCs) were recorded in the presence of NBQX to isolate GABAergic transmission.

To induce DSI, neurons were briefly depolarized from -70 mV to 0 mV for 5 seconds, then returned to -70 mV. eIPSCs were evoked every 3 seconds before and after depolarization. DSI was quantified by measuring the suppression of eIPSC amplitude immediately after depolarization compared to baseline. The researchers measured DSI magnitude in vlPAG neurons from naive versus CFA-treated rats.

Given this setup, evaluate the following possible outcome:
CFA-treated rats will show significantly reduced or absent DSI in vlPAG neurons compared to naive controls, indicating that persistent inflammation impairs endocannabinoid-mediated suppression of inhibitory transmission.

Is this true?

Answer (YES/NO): NO